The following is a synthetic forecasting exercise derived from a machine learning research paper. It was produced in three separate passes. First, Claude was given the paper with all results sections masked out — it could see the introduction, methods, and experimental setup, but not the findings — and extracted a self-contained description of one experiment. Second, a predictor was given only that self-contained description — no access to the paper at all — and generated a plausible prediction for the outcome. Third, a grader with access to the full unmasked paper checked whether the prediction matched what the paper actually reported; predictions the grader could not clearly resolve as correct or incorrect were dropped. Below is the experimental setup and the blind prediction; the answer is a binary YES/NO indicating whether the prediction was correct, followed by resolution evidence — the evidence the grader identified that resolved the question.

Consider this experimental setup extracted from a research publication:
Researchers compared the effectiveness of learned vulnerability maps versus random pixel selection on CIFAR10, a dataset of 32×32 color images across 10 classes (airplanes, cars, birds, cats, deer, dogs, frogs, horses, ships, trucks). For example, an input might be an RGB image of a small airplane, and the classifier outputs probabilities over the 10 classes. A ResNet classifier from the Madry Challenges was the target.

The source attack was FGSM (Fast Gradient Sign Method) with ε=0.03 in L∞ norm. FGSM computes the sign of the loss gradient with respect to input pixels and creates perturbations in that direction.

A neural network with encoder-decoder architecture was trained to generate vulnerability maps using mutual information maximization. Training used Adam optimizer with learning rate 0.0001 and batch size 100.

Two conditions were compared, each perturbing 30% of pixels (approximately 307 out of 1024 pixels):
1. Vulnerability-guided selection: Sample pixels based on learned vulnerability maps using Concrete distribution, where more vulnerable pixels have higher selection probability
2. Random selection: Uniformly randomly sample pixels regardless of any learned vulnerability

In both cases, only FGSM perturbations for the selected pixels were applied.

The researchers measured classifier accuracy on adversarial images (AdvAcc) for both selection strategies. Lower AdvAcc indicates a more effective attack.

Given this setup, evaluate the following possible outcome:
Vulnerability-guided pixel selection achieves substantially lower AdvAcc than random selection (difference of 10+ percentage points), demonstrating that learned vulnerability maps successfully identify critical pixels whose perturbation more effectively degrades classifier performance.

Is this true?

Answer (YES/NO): NO